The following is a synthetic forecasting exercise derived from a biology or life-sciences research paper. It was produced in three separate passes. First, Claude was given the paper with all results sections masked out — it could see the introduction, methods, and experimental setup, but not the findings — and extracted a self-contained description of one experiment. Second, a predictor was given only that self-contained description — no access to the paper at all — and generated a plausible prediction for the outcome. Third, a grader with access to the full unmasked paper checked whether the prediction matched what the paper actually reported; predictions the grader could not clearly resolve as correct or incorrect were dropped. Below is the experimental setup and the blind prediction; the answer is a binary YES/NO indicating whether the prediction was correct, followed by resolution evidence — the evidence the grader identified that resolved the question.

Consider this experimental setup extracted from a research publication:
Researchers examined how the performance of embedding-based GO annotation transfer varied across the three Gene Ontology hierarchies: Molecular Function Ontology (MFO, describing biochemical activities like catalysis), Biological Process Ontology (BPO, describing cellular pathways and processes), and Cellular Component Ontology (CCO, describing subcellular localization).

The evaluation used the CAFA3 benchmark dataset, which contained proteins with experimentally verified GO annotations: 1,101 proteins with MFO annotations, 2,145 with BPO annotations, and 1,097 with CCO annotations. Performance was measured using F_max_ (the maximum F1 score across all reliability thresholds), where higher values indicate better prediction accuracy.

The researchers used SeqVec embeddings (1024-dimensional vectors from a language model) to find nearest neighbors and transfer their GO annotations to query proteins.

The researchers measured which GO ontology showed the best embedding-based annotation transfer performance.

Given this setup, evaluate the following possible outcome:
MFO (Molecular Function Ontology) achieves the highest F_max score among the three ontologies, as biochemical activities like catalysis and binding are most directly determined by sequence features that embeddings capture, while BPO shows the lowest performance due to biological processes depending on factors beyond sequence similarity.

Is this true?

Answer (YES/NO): NO